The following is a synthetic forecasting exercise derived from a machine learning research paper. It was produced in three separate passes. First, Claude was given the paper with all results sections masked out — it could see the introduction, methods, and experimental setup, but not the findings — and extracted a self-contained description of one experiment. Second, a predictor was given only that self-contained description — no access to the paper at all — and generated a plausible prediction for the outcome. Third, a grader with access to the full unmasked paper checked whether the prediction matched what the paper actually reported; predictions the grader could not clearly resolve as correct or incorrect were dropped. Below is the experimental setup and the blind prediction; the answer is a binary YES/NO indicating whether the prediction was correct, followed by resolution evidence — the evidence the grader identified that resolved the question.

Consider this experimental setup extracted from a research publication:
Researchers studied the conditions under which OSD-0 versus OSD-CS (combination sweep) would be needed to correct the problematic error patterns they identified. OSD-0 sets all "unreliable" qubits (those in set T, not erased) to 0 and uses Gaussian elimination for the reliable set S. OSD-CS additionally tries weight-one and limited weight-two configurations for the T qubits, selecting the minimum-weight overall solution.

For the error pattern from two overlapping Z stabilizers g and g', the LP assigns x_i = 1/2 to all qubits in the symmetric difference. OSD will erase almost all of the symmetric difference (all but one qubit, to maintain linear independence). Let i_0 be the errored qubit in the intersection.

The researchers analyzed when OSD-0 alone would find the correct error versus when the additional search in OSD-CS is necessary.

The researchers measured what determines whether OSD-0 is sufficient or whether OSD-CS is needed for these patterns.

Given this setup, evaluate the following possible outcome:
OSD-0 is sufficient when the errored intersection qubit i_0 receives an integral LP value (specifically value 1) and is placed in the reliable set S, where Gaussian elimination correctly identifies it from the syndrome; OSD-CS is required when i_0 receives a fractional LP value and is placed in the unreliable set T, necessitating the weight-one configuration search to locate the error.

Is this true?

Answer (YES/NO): NO